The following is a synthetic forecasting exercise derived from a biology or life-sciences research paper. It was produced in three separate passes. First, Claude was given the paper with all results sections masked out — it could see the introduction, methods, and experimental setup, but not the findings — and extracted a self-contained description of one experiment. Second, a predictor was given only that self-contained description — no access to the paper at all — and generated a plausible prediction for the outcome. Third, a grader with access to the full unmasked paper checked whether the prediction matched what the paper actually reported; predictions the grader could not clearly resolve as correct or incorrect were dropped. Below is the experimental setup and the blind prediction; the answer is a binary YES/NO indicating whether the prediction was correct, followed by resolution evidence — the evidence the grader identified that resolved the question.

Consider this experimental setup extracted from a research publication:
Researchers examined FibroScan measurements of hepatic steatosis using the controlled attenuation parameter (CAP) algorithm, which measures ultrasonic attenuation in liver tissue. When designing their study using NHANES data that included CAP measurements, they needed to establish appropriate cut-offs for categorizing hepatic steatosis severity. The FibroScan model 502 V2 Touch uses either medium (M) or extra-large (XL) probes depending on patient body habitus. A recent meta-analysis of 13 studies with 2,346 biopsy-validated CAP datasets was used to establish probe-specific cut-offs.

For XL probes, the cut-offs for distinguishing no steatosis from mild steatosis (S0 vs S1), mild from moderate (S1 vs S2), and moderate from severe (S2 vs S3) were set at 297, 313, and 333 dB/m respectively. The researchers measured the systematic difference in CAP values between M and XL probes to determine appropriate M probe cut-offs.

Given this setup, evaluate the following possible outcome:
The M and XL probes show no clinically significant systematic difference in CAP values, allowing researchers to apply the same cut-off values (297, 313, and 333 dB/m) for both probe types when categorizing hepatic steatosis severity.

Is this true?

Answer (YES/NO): NO